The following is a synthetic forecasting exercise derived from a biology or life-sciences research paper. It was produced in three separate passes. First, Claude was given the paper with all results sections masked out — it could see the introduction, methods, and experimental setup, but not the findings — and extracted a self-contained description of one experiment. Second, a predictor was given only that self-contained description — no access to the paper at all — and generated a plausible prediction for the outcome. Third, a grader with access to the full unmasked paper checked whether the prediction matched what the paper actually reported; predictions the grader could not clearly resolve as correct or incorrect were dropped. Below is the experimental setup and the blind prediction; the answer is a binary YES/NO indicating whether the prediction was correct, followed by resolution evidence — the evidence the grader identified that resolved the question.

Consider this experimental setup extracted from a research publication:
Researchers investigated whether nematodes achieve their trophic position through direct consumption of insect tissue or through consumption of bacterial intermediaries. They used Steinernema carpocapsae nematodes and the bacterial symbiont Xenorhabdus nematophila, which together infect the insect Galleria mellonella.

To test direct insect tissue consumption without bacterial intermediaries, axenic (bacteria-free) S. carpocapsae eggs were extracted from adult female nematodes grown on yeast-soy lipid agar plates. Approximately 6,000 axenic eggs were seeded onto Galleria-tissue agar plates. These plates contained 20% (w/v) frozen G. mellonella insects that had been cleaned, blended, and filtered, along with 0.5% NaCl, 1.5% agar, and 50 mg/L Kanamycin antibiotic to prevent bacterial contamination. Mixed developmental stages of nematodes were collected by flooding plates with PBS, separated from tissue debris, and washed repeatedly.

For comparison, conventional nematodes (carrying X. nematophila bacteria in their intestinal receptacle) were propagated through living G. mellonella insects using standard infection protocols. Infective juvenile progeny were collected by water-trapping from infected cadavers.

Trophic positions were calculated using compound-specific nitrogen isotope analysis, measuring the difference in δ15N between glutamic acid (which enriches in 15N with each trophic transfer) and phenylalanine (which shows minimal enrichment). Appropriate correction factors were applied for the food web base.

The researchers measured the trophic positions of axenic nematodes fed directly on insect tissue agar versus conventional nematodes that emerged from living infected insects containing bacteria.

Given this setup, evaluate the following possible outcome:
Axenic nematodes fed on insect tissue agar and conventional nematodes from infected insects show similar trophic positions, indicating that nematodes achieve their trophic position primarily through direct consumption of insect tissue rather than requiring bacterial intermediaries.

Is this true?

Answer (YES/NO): NO